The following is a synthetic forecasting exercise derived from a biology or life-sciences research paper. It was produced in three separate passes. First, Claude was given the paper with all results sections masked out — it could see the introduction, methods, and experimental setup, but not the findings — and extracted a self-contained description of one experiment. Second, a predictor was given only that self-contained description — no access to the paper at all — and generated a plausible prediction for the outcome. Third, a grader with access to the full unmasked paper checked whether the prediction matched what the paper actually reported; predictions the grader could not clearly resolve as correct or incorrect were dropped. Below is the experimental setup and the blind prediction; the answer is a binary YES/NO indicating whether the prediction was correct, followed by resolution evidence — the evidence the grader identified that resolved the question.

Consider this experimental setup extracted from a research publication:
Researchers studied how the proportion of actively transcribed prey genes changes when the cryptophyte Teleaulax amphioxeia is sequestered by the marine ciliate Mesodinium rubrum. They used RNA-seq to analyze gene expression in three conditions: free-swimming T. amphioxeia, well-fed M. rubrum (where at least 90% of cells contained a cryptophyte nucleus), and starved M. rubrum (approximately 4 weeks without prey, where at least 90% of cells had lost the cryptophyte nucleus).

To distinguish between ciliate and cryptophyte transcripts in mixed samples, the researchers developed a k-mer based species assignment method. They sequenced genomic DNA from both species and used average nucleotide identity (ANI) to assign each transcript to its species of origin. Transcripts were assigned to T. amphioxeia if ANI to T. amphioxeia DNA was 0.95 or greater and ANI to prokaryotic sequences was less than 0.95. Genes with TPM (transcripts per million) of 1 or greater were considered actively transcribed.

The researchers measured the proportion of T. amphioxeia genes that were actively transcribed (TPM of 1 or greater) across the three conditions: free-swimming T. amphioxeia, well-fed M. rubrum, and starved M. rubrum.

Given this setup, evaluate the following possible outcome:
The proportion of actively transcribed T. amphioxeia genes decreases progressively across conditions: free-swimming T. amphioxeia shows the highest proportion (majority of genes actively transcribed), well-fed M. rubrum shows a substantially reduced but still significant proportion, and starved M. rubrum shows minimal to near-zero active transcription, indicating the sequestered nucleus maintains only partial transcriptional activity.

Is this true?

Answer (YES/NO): NO